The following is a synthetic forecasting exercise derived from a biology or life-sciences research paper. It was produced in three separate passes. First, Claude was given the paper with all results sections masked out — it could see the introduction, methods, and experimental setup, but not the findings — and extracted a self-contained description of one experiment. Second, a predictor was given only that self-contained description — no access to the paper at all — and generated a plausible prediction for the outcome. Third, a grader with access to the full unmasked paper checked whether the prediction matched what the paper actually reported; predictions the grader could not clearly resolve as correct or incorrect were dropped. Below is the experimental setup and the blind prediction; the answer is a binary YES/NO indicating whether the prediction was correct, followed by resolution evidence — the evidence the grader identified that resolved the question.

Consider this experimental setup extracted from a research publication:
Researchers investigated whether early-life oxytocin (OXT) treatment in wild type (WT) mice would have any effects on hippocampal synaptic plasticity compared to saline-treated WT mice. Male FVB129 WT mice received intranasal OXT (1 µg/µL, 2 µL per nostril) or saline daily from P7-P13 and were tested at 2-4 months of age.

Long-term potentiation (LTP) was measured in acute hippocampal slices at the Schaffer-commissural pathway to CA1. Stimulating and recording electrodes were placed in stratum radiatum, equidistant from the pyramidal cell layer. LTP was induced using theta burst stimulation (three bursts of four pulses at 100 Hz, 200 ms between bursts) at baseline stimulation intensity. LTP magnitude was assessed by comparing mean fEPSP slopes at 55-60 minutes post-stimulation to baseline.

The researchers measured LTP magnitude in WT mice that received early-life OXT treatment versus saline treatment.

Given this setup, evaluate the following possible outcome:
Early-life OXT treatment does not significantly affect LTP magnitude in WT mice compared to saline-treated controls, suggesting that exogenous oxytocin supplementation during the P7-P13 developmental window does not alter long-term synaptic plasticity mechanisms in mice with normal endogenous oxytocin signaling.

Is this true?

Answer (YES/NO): YES